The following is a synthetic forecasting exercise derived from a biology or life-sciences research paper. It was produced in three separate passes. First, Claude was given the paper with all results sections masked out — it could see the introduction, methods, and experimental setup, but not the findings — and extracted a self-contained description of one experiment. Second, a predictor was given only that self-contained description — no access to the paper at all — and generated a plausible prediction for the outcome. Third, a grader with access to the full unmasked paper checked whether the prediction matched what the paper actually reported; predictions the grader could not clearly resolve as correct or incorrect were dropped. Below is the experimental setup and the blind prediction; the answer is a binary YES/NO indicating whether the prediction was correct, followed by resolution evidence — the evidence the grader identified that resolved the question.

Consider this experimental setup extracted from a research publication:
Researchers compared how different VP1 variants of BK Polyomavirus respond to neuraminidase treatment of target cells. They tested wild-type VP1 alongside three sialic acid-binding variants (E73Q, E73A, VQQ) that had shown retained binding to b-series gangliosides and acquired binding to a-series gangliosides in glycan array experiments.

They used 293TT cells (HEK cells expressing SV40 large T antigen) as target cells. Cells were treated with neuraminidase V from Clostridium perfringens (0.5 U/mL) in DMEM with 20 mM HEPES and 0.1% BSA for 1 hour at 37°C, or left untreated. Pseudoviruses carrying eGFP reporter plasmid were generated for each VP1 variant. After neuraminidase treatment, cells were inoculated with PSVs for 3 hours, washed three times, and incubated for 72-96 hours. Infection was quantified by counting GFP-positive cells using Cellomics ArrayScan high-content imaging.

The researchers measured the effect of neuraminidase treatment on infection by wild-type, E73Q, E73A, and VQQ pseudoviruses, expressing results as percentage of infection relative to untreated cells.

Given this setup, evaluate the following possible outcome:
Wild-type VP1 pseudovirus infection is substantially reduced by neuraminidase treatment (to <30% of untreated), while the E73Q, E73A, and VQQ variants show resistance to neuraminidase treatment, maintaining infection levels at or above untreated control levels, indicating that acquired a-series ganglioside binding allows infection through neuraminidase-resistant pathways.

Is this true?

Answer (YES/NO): NO